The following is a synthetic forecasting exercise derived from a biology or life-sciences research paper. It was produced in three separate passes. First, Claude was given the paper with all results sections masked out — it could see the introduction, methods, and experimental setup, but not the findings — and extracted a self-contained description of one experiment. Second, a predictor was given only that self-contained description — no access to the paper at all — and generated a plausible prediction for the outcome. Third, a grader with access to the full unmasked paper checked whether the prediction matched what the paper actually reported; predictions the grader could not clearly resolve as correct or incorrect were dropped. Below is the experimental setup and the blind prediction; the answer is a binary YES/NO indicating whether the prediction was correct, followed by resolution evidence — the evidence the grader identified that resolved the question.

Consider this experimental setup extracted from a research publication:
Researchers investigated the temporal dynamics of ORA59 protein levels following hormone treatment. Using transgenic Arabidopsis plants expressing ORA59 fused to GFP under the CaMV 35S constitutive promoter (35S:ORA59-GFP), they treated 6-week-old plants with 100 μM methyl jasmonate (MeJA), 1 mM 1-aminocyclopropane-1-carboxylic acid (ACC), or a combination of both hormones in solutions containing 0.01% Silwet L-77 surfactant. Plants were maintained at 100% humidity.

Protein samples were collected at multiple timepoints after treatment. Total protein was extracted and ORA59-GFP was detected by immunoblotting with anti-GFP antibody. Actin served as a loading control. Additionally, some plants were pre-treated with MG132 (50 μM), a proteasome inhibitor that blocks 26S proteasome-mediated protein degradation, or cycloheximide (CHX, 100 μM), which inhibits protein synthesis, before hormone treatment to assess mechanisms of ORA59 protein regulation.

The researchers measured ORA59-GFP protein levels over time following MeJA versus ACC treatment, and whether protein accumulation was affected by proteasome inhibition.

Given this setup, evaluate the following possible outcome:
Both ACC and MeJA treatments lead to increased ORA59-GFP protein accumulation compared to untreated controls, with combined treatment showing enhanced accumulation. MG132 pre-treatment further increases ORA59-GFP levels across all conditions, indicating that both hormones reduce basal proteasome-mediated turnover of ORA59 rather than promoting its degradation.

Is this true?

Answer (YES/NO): NO